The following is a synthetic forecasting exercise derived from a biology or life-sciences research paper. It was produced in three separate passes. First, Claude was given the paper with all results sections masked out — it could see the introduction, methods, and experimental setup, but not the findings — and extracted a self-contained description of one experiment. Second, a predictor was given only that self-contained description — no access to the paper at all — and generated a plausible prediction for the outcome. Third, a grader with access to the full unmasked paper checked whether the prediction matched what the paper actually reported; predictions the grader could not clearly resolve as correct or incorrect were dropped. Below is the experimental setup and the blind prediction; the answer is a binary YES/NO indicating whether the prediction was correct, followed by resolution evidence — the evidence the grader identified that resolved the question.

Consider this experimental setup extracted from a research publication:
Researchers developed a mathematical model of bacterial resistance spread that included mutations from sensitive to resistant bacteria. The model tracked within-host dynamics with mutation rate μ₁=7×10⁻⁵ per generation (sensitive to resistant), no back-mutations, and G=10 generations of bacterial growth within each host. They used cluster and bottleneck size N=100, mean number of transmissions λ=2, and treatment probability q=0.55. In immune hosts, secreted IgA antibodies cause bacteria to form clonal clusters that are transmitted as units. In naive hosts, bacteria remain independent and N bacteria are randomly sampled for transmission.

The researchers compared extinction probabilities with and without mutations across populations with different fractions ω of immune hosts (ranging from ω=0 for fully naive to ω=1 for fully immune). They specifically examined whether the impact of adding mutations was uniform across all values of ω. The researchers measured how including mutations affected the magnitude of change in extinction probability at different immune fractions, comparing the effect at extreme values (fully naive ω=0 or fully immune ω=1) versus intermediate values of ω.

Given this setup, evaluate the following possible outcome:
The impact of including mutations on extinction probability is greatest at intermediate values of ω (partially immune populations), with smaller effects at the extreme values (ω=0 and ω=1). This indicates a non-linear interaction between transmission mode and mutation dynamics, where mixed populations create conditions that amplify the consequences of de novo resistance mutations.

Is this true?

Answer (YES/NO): YES